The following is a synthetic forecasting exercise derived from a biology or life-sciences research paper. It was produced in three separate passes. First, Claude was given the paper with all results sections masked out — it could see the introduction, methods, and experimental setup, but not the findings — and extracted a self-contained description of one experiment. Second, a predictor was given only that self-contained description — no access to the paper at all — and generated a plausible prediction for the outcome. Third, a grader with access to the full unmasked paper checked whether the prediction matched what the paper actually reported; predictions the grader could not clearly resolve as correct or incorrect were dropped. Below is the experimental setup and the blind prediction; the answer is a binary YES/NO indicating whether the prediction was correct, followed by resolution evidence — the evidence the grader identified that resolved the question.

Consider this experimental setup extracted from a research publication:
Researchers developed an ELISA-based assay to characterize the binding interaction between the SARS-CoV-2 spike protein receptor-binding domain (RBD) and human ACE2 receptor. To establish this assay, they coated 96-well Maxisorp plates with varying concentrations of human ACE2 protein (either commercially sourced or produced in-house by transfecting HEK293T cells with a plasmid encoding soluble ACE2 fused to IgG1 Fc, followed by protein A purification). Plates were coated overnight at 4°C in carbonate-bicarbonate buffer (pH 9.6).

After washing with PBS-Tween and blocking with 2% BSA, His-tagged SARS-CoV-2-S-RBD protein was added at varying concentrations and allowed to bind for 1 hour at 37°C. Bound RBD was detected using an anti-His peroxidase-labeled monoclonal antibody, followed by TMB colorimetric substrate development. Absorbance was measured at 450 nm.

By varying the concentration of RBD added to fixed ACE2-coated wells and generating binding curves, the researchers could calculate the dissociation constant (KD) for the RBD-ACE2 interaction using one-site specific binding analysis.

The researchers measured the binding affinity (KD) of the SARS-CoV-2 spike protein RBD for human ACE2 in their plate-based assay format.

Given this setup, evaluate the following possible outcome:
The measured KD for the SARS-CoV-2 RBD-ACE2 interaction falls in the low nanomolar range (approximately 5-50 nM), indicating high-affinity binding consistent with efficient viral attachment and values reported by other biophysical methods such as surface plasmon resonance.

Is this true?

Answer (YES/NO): YES